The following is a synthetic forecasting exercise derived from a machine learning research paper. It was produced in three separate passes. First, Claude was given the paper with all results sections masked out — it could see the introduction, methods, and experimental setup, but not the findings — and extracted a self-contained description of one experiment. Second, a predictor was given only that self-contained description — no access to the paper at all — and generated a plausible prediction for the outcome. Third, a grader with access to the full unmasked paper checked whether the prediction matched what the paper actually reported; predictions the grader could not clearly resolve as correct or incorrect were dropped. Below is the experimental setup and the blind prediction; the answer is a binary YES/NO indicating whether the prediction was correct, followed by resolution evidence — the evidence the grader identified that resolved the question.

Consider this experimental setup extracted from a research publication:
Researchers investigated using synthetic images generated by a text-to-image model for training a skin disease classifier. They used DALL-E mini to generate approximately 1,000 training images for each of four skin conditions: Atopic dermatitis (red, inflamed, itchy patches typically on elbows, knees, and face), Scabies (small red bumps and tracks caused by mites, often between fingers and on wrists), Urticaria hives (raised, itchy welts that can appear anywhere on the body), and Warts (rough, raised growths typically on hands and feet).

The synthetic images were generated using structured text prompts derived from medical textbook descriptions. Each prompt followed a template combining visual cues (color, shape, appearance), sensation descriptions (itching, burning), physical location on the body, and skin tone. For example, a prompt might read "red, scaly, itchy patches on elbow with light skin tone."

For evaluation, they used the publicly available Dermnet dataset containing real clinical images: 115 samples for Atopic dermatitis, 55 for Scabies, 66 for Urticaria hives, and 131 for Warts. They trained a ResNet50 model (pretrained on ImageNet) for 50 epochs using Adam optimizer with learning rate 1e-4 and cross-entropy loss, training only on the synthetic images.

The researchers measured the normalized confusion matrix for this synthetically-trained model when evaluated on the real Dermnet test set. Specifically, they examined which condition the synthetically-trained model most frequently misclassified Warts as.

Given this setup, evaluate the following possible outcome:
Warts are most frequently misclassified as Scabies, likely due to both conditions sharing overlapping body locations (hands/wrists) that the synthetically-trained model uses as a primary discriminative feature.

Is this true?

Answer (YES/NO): NO